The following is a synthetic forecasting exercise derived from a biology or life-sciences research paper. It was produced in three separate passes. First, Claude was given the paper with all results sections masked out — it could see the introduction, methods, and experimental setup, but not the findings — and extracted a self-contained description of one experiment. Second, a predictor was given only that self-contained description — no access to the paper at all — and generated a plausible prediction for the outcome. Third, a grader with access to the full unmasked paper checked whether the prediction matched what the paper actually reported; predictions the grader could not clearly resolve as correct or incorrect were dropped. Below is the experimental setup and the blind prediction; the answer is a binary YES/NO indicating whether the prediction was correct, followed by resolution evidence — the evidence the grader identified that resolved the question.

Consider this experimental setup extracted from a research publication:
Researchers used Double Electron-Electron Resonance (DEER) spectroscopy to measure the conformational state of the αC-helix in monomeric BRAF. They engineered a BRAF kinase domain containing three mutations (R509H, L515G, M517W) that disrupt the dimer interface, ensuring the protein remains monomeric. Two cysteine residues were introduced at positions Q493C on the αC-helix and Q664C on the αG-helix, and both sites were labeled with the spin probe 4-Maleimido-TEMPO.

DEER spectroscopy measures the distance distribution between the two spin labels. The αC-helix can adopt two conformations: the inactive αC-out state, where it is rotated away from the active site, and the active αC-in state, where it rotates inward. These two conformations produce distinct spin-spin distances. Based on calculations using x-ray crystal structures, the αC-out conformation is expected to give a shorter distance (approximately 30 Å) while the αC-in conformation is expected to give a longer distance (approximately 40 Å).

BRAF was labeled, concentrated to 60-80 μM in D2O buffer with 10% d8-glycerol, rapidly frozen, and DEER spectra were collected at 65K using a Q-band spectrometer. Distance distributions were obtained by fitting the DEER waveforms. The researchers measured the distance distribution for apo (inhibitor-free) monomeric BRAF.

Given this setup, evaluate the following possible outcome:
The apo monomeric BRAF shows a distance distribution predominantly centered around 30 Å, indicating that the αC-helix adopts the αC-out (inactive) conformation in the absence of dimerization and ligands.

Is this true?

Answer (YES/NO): NO